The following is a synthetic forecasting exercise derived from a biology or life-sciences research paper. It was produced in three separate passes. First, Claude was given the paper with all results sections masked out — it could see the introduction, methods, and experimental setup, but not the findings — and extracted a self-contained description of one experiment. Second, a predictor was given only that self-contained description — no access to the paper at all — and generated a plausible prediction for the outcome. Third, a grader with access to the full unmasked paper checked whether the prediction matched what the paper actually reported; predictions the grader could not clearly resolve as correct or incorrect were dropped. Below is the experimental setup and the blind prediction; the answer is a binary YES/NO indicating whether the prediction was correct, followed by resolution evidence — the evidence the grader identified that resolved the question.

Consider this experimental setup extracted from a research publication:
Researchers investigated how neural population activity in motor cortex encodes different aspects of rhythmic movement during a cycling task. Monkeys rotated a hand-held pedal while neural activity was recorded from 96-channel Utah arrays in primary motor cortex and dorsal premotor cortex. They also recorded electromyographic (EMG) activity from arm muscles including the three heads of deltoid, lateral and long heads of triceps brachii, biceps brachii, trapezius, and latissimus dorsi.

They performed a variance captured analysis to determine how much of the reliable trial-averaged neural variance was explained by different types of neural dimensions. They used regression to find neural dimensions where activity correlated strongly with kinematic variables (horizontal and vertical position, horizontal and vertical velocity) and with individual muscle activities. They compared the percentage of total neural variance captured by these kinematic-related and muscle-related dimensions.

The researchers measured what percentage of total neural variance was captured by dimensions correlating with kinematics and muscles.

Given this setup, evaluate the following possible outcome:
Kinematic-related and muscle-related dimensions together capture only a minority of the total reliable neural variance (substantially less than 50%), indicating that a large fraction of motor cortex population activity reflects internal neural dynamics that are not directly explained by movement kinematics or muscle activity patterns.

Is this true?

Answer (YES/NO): YES